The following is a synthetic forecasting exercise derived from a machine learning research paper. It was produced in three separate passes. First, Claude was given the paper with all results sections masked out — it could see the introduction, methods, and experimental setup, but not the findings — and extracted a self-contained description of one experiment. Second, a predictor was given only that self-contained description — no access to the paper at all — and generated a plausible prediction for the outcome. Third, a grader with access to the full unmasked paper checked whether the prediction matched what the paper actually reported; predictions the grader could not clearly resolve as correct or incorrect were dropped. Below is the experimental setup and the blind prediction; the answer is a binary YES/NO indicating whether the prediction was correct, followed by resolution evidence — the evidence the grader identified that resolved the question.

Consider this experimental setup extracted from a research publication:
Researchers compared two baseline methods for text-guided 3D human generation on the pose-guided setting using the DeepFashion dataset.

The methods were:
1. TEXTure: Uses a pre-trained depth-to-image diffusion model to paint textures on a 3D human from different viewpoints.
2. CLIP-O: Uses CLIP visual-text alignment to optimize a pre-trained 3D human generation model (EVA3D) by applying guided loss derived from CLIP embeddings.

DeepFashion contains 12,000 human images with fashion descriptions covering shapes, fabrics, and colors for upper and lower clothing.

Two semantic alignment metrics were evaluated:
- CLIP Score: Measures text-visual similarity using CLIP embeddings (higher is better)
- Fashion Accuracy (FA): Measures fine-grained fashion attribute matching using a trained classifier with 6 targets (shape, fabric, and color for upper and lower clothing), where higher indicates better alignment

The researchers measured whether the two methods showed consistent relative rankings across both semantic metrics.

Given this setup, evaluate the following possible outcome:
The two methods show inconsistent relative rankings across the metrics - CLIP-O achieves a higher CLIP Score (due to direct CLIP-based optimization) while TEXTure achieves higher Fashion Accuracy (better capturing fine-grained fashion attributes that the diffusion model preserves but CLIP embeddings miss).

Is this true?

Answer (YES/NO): NO